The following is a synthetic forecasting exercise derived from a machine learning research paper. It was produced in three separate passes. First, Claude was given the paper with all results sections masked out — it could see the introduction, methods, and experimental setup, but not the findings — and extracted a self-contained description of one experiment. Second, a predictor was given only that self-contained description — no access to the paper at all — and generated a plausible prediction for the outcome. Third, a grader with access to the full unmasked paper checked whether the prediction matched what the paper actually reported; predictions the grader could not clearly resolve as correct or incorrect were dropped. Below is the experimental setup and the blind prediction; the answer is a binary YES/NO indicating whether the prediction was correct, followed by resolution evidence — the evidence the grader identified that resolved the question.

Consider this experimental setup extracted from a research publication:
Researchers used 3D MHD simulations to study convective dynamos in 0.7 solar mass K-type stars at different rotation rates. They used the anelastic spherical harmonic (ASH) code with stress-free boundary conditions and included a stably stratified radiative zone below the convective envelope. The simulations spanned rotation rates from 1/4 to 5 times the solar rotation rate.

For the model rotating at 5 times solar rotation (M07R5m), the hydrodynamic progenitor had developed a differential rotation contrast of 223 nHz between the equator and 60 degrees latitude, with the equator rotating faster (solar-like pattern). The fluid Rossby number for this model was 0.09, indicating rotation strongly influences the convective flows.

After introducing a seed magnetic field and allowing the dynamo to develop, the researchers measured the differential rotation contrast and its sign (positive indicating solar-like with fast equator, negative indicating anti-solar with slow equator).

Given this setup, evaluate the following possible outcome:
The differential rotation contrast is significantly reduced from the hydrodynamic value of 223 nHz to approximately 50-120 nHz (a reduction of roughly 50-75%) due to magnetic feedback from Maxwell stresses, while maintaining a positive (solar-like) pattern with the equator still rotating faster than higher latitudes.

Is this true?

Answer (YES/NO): NO